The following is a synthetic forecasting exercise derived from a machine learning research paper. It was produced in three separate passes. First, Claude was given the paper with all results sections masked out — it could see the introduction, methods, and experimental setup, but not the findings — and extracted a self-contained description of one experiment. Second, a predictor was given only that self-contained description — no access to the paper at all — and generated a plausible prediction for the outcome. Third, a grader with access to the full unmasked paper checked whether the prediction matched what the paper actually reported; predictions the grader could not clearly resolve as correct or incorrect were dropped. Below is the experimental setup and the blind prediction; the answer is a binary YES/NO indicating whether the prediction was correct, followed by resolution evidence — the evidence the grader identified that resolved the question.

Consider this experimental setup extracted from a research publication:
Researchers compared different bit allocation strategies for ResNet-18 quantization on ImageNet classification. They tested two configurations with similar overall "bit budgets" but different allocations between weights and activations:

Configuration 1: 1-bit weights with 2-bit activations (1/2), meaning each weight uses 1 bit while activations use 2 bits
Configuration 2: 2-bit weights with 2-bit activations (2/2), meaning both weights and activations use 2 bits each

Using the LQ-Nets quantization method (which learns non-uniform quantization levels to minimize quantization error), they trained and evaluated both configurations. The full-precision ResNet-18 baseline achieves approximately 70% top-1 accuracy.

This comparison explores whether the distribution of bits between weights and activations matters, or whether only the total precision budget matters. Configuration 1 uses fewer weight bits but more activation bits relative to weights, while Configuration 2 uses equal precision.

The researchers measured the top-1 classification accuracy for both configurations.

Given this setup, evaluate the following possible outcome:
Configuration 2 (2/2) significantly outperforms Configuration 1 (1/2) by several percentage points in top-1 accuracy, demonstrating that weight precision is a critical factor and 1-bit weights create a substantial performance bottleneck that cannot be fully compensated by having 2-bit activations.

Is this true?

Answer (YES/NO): NO